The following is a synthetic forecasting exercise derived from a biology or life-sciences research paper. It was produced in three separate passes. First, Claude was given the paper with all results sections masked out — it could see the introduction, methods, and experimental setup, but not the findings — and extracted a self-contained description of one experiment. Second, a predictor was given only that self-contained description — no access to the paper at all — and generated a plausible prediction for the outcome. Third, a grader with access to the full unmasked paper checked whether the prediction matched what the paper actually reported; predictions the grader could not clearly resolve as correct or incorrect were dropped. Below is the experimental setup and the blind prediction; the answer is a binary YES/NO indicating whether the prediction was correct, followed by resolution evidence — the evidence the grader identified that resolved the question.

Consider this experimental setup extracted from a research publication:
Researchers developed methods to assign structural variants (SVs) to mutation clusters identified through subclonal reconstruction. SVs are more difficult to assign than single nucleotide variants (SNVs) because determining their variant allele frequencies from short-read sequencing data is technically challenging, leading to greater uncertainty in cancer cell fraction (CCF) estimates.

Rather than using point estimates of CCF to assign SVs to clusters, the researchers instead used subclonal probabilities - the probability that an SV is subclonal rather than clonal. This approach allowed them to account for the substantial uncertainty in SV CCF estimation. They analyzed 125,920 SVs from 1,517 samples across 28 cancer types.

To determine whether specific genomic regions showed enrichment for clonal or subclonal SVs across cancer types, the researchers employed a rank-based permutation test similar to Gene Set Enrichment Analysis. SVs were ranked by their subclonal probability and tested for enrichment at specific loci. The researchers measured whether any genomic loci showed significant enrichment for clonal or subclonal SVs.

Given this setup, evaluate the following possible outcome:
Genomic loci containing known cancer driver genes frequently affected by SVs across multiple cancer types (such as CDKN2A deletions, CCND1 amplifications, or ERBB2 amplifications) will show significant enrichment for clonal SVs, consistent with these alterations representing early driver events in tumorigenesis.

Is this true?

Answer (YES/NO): YES